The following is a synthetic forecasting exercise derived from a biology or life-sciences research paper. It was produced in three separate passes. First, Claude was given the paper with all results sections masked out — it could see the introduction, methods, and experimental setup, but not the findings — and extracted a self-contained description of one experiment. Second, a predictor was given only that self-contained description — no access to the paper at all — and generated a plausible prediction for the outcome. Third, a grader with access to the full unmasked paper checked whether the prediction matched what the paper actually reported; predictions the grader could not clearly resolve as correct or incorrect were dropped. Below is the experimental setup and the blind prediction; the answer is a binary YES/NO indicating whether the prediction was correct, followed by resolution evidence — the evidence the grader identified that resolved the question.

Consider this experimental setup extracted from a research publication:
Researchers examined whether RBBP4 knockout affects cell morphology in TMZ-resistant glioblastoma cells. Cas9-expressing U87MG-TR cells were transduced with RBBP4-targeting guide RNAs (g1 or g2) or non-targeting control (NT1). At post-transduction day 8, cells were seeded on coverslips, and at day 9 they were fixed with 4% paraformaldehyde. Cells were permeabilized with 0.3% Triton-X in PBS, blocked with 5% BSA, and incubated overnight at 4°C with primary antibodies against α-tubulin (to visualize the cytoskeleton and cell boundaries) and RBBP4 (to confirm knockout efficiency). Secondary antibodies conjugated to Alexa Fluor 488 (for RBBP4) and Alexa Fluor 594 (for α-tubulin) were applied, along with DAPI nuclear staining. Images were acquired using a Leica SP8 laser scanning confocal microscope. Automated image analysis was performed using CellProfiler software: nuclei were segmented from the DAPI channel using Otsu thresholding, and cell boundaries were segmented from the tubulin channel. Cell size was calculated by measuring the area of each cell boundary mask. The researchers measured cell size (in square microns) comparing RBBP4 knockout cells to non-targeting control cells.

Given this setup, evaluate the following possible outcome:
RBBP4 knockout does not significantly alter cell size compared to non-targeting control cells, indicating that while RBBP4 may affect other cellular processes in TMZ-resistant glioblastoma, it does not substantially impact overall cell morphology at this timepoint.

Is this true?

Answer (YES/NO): NO